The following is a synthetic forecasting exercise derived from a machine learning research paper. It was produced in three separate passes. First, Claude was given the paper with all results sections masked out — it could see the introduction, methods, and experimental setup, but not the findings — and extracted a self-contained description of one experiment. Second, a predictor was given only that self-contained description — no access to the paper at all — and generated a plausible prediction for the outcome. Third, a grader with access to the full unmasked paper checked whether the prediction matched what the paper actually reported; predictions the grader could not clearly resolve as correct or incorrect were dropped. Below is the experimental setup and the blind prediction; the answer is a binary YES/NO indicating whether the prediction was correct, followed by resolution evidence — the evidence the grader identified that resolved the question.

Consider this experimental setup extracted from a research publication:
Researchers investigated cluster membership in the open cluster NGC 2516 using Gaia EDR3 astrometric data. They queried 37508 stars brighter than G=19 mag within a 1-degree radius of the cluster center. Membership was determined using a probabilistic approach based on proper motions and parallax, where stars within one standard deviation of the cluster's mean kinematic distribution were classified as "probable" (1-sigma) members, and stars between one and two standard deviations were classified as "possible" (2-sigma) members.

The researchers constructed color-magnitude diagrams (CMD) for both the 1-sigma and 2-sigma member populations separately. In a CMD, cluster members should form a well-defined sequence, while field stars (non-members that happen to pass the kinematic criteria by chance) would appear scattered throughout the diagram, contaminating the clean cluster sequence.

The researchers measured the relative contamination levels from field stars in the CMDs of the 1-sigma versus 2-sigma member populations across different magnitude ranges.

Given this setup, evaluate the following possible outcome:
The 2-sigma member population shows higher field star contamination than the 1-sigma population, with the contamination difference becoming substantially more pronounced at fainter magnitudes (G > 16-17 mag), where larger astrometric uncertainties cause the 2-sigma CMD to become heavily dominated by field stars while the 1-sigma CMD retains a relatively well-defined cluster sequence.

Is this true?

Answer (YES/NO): NO